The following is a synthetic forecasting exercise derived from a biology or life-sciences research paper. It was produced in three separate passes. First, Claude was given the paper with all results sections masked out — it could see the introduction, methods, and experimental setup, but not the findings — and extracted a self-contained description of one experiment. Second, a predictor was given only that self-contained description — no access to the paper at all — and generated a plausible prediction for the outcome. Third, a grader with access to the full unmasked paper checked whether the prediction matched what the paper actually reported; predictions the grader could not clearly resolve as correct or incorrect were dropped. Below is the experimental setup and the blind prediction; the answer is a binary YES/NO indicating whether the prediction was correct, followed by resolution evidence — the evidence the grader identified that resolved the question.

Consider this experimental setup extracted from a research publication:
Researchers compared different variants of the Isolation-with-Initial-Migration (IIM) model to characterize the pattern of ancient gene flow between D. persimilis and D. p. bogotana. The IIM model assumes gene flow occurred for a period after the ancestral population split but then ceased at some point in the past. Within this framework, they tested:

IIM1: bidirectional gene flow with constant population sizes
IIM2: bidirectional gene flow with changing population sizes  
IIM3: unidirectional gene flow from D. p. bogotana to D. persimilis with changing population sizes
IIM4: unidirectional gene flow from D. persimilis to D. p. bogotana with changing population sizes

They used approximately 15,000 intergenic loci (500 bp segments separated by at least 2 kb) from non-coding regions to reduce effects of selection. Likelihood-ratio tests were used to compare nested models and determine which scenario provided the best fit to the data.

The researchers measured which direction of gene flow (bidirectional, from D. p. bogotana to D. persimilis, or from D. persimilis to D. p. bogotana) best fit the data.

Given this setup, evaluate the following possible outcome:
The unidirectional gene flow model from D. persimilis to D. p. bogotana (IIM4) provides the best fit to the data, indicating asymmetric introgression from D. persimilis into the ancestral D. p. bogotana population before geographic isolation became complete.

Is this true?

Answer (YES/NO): NO